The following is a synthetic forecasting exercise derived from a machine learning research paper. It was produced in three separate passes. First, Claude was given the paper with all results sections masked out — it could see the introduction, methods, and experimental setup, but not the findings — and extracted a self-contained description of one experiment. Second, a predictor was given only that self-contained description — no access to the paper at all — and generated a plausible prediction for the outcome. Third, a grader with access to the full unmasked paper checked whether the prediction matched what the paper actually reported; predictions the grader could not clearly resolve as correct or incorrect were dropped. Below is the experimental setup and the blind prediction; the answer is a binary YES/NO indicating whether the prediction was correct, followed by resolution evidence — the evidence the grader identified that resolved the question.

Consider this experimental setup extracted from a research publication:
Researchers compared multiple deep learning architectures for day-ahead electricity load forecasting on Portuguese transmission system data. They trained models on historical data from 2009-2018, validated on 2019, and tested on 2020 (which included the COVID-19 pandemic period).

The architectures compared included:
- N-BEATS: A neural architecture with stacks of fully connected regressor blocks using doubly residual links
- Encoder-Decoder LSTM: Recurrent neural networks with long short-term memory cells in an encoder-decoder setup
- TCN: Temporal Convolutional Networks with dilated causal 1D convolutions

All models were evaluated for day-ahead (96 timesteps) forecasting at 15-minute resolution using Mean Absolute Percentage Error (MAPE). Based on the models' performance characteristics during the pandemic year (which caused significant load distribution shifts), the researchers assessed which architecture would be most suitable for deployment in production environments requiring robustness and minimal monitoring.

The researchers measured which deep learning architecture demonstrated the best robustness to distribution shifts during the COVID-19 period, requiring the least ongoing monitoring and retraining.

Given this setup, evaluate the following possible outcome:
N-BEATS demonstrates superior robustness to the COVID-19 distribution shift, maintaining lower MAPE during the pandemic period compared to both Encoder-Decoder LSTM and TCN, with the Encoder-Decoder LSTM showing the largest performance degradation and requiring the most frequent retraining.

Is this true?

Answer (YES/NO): NO